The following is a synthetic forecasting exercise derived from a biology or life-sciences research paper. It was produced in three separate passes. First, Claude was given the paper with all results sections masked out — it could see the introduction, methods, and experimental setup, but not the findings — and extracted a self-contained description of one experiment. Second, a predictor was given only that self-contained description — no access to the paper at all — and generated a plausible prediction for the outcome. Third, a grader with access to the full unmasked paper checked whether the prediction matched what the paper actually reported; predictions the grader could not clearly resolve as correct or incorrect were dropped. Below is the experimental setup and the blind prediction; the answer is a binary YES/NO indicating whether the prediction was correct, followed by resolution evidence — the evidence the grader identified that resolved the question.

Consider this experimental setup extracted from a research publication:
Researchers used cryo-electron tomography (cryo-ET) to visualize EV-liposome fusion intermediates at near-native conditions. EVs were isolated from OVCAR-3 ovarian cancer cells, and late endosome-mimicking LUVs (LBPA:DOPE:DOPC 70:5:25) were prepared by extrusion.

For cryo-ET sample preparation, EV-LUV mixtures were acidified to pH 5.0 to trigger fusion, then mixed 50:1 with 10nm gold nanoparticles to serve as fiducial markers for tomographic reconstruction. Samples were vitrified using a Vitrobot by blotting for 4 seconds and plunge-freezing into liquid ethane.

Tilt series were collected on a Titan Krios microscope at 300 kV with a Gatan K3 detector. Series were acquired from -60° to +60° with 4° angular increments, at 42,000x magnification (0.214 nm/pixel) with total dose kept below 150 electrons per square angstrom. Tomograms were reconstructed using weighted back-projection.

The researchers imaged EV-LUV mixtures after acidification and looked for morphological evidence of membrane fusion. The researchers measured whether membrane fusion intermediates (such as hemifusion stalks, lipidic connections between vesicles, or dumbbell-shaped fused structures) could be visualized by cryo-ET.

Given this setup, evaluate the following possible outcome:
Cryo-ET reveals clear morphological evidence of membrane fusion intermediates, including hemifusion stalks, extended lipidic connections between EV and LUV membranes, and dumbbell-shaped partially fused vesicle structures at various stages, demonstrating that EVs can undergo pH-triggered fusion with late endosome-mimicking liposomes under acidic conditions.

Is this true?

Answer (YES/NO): YES